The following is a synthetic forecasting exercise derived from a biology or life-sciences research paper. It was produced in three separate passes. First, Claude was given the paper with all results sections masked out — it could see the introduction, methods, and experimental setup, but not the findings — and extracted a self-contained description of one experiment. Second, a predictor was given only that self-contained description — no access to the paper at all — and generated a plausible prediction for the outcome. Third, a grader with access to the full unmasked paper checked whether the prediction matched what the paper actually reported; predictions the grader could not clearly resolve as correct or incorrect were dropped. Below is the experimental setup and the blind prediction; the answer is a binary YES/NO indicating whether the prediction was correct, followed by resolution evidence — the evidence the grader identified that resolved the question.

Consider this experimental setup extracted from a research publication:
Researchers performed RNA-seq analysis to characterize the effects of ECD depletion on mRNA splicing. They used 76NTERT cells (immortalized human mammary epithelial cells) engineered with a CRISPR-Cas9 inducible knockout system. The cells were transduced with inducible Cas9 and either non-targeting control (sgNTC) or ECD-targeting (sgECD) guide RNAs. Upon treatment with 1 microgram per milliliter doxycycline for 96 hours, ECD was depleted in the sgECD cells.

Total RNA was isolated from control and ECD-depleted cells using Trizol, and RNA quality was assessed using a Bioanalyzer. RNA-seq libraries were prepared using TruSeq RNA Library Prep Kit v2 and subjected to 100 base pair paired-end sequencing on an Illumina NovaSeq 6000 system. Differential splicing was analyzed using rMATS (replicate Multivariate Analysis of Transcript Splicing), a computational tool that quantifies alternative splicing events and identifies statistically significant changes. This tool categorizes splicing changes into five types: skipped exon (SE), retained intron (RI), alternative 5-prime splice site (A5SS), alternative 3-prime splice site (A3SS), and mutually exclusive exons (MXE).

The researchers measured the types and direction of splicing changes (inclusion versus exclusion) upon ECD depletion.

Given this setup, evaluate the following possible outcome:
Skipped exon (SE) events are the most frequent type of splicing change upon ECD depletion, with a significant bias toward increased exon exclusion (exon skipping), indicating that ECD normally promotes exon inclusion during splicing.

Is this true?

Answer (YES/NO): NO